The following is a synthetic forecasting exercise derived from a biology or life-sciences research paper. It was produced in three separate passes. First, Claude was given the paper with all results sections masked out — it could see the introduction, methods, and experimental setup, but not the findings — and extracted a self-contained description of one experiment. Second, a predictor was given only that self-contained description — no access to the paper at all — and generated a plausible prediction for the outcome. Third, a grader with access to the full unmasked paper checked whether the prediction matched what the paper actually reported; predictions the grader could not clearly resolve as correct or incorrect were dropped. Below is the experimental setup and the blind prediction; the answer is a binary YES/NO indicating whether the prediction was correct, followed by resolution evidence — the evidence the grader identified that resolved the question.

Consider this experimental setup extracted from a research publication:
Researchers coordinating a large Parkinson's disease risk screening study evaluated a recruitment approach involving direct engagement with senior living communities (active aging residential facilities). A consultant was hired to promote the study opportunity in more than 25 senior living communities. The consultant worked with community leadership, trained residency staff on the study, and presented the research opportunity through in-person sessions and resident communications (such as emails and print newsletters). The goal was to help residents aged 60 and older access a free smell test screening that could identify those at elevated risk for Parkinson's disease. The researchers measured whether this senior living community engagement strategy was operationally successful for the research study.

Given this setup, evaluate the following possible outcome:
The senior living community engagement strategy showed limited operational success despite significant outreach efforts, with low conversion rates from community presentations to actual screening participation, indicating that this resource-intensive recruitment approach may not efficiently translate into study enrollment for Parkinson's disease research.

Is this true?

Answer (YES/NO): NO